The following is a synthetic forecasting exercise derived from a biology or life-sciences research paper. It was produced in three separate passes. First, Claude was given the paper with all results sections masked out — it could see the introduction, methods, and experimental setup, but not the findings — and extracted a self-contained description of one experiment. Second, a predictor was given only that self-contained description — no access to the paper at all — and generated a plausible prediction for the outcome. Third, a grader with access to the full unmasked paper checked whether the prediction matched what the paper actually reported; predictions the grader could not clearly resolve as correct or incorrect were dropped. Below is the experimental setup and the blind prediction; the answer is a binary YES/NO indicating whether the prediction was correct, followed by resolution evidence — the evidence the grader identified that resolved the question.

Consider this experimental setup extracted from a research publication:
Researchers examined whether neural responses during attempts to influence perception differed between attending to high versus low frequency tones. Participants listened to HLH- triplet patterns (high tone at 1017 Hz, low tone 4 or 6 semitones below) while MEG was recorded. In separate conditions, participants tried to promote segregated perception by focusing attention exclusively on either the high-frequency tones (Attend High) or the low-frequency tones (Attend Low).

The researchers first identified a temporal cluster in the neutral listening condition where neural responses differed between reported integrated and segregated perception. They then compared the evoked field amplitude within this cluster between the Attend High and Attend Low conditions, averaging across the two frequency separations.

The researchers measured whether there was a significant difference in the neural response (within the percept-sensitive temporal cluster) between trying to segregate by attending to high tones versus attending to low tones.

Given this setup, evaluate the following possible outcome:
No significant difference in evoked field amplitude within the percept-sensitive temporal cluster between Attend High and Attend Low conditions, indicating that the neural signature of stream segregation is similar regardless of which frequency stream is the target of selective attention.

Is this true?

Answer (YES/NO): YES